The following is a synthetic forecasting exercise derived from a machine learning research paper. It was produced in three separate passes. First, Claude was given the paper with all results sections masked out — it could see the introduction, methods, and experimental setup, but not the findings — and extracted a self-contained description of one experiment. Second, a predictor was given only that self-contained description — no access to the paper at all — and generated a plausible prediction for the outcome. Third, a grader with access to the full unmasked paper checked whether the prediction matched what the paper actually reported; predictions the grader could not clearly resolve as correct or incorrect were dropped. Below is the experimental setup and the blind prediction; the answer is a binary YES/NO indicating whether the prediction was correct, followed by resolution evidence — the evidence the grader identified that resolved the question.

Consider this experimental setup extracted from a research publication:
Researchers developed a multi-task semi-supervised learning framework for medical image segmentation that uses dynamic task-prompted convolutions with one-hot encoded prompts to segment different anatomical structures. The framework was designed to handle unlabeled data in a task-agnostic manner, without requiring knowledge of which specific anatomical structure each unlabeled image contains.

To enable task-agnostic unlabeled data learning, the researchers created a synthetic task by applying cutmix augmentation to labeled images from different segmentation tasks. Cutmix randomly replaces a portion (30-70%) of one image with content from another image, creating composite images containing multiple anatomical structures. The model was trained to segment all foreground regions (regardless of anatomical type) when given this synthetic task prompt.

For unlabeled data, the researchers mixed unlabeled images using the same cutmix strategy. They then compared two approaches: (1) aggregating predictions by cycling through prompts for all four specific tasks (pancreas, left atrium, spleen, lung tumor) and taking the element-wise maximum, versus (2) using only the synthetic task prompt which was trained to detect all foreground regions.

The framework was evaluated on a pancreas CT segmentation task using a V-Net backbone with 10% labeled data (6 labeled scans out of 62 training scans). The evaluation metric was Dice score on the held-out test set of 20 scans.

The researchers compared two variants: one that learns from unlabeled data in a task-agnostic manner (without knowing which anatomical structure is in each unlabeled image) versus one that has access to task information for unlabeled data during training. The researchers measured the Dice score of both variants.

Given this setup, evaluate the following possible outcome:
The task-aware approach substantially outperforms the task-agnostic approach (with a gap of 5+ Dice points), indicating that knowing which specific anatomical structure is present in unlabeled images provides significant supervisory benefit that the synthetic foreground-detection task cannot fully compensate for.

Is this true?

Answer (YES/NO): NO